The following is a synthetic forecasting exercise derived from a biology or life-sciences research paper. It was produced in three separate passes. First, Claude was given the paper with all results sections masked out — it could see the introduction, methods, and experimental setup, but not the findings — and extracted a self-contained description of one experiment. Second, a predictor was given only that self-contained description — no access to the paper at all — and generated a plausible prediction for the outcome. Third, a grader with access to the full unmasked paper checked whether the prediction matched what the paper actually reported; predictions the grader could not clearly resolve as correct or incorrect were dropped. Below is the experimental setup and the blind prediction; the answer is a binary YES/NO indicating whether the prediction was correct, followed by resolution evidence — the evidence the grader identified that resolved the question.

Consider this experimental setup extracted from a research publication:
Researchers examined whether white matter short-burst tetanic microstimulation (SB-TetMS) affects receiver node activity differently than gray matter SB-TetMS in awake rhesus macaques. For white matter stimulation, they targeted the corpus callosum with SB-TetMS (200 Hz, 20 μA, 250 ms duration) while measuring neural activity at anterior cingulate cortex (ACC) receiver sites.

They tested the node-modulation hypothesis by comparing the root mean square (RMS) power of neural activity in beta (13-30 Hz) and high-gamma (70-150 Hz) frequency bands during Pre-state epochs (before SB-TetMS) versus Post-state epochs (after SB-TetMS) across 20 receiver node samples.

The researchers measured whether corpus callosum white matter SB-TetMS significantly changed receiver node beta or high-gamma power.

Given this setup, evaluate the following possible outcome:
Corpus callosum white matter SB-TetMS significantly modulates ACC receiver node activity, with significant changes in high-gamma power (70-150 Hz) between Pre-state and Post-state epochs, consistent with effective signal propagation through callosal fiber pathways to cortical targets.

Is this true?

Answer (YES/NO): NO